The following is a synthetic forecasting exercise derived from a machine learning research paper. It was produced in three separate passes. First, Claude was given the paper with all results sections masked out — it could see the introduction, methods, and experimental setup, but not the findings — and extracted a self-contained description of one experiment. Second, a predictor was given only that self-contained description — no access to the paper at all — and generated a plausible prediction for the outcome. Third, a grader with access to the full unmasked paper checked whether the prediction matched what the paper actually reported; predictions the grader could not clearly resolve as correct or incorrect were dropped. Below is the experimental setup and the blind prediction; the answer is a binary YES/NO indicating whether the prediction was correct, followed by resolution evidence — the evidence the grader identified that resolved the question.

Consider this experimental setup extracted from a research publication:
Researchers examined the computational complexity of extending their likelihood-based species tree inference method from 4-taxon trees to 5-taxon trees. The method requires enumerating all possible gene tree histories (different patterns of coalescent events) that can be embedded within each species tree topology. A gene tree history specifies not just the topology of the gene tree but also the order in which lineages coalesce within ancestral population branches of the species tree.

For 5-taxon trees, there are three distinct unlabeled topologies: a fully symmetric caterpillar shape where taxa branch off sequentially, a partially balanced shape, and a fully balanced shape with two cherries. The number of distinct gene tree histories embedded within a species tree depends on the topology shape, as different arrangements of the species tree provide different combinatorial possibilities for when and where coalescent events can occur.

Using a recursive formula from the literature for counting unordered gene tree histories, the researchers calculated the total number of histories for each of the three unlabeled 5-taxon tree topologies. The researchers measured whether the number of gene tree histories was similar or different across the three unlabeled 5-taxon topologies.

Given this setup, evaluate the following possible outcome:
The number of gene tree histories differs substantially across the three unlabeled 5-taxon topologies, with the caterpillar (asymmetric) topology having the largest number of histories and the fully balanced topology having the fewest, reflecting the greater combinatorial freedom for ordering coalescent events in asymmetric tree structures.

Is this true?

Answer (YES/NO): YES